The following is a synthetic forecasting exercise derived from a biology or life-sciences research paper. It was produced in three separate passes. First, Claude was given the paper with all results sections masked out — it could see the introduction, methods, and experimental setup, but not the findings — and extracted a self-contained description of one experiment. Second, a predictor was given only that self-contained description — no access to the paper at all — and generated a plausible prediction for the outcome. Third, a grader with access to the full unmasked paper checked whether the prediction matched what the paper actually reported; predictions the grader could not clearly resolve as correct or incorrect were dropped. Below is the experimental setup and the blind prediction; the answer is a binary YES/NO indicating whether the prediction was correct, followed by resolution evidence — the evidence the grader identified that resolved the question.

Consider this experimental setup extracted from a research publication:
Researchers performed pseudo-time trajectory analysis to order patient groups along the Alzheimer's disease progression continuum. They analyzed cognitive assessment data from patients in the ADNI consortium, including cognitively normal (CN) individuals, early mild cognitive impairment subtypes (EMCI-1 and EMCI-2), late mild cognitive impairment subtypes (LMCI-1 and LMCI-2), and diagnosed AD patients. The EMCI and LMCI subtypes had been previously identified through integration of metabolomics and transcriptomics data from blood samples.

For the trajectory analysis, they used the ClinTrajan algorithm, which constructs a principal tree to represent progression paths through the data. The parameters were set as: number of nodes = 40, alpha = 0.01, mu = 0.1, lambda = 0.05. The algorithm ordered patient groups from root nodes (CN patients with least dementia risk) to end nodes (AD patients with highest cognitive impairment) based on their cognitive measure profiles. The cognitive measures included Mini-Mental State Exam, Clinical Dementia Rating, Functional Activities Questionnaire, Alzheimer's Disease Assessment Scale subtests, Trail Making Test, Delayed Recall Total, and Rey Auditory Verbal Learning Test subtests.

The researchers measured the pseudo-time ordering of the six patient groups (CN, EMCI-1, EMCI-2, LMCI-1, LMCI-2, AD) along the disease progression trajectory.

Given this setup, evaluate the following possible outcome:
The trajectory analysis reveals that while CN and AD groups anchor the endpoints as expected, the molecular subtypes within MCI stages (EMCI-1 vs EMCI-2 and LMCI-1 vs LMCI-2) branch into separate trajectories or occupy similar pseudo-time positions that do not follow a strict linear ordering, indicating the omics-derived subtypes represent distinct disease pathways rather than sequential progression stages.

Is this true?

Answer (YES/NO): NO